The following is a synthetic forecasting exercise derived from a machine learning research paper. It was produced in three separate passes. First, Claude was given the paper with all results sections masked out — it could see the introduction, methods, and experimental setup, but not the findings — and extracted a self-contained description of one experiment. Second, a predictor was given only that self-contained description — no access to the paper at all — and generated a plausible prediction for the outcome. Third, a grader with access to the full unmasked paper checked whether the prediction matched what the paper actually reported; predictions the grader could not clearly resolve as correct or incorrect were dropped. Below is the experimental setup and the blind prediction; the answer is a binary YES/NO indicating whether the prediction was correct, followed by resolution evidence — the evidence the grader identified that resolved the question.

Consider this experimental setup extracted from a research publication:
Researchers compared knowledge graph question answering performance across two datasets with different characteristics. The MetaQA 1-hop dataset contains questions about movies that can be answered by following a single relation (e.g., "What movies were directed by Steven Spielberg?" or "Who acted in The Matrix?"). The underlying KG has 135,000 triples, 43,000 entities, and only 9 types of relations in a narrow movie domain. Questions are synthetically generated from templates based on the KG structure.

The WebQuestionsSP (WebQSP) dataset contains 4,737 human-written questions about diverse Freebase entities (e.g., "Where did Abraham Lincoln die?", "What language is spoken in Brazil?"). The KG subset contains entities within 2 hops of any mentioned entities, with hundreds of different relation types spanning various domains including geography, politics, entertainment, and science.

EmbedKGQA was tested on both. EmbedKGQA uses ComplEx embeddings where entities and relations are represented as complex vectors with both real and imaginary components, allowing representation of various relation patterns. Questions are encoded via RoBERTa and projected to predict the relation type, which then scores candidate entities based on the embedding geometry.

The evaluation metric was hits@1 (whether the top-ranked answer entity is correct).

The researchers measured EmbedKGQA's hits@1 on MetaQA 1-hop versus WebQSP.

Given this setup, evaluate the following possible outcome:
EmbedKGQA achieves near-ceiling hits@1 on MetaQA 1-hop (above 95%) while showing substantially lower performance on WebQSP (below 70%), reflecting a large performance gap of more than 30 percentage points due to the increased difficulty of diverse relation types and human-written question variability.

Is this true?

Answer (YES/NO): YES